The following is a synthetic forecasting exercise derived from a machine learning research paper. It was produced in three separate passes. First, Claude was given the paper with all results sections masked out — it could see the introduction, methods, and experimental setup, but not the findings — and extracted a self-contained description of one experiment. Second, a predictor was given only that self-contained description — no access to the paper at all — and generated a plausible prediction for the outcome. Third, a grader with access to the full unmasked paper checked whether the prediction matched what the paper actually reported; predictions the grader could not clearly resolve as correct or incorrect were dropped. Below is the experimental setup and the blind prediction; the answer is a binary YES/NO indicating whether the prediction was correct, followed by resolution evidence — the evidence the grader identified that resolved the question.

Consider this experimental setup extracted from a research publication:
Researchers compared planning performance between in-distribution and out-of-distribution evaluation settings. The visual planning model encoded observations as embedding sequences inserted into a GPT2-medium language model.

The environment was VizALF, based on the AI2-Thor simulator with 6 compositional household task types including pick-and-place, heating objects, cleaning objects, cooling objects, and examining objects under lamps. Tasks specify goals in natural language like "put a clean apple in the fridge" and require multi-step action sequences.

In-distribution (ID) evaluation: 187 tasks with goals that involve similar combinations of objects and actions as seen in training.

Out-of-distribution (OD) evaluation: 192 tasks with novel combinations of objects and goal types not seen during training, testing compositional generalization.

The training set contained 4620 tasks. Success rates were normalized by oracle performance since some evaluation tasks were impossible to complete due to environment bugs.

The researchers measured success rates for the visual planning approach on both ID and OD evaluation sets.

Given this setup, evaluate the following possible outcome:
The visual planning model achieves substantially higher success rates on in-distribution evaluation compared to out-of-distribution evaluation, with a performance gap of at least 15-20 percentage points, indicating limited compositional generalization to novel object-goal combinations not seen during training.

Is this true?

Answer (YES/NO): NO